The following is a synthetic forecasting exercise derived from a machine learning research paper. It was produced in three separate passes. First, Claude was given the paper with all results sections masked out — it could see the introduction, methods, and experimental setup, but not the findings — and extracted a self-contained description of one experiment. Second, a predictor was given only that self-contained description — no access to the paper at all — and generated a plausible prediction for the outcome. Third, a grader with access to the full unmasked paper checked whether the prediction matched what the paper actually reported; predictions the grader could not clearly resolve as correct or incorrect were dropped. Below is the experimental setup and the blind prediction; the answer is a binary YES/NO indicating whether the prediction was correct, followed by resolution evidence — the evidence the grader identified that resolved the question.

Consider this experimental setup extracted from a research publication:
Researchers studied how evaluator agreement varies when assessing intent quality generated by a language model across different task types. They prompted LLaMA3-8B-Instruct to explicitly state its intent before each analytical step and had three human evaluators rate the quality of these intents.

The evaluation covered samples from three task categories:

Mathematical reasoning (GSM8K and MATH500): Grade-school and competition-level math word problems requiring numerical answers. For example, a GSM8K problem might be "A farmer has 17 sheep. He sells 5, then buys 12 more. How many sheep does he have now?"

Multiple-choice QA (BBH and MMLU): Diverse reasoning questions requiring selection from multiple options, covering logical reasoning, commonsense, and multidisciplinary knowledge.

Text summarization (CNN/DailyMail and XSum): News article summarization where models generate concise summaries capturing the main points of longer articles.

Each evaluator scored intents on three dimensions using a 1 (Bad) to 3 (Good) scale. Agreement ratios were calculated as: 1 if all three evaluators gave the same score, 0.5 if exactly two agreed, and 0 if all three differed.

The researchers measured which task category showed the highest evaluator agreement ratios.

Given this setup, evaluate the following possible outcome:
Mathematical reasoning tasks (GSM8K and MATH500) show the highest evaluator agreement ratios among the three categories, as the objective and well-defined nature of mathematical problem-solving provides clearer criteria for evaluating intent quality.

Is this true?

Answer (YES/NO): YES